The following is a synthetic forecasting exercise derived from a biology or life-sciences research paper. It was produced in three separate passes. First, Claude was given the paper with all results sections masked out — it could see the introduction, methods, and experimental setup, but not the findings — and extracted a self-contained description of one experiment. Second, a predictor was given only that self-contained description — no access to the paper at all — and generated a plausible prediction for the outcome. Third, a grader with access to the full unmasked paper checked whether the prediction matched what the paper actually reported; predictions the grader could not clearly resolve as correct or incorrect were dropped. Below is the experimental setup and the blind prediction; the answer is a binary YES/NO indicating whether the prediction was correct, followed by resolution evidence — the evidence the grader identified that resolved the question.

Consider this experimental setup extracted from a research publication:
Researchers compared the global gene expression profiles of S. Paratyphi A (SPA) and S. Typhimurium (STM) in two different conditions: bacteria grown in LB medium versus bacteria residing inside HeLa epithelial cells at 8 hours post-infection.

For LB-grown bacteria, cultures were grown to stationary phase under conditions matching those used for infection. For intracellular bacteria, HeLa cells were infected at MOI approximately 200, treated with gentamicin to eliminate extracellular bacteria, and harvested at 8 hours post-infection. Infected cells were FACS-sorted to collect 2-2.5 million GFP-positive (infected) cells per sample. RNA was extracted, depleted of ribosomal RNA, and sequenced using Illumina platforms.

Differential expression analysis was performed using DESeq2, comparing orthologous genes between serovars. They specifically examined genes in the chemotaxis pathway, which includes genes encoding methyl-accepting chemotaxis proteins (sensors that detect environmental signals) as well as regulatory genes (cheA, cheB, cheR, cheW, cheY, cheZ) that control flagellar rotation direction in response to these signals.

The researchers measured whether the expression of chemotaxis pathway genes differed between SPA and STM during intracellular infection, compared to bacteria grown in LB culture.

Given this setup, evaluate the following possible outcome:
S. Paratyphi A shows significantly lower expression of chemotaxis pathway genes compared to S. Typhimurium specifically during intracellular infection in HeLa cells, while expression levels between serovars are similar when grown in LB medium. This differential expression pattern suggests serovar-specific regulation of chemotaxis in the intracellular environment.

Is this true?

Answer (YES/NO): NO